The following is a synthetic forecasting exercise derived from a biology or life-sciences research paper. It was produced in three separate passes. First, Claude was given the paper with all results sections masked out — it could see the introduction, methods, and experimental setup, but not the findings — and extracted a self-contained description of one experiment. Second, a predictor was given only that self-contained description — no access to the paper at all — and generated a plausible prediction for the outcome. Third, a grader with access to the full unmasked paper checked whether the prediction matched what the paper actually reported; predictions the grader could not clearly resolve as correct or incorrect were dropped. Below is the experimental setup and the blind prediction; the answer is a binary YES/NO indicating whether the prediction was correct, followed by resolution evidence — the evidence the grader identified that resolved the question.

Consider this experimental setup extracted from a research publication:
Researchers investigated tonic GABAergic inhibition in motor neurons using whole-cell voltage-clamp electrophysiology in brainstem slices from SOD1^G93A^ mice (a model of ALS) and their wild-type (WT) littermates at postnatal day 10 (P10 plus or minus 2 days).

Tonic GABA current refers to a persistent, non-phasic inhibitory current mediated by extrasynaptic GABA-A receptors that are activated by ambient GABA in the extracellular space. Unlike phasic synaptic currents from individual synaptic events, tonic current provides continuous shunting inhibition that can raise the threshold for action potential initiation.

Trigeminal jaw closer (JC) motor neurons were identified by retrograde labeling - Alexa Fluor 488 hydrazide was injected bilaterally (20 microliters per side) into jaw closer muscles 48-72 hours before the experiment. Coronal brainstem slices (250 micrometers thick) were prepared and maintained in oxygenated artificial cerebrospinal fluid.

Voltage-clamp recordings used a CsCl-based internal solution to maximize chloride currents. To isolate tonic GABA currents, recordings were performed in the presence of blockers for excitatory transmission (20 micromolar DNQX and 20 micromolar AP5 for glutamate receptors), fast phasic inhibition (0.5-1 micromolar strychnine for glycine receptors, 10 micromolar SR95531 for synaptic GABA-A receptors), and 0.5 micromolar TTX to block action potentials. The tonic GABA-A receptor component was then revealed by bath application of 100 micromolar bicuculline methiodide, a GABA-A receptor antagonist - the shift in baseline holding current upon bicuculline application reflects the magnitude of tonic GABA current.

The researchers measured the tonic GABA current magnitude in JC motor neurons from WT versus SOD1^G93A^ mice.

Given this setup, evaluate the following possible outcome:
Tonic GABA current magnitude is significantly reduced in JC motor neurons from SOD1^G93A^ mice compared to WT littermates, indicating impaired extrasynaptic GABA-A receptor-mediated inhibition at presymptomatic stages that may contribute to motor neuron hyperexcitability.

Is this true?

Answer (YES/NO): YES